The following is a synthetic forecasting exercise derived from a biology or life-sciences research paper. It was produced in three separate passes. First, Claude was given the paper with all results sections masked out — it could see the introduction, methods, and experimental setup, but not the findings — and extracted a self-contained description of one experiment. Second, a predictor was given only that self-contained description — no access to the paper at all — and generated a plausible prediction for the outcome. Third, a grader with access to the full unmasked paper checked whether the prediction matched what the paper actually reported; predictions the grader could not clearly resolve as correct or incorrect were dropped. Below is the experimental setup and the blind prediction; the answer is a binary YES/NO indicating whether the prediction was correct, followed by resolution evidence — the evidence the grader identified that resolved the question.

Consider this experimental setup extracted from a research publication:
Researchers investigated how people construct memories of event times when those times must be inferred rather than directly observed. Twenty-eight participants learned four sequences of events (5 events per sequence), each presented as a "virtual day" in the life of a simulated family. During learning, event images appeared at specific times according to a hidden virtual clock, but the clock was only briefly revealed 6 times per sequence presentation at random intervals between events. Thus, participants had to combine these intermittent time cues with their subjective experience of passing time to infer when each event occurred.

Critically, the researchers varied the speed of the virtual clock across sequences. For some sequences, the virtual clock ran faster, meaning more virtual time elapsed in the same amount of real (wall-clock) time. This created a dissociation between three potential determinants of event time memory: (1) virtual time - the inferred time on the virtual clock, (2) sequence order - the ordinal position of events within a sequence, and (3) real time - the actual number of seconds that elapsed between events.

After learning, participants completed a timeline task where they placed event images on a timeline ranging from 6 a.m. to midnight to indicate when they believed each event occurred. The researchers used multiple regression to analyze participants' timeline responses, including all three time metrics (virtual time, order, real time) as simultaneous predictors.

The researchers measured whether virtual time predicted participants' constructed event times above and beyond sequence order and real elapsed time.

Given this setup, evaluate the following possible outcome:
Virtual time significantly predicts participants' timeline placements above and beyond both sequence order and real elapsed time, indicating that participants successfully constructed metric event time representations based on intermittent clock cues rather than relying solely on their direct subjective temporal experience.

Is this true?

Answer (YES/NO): YES